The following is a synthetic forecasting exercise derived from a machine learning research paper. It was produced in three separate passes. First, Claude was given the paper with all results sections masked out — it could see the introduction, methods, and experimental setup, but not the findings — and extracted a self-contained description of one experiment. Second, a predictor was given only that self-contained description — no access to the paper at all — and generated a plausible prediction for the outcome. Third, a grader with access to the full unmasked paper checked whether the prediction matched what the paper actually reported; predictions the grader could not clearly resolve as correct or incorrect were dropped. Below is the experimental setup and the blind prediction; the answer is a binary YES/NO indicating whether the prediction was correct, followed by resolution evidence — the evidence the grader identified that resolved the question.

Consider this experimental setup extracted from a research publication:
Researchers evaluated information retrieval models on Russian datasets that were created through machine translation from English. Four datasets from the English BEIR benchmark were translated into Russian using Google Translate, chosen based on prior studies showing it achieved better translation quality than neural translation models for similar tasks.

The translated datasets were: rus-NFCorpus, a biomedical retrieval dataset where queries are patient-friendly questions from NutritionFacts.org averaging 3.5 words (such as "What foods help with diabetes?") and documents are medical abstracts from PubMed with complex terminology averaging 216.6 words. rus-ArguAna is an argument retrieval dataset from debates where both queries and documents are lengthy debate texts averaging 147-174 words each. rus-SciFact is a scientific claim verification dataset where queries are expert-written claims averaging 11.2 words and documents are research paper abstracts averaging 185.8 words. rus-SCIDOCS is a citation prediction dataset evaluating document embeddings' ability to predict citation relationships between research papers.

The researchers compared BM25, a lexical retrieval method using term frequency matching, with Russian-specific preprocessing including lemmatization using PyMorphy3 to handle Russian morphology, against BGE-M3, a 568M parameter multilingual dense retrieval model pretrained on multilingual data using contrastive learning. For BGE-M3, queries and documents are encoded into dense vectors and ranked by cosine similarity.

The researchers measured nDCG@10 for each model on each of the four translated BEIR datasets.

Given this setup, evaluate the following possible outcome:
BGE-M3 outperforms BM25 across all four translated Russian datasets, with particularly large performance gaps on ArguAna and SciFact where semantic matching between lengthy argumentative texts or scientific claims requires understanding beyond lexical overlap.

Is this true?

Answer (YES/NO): NO